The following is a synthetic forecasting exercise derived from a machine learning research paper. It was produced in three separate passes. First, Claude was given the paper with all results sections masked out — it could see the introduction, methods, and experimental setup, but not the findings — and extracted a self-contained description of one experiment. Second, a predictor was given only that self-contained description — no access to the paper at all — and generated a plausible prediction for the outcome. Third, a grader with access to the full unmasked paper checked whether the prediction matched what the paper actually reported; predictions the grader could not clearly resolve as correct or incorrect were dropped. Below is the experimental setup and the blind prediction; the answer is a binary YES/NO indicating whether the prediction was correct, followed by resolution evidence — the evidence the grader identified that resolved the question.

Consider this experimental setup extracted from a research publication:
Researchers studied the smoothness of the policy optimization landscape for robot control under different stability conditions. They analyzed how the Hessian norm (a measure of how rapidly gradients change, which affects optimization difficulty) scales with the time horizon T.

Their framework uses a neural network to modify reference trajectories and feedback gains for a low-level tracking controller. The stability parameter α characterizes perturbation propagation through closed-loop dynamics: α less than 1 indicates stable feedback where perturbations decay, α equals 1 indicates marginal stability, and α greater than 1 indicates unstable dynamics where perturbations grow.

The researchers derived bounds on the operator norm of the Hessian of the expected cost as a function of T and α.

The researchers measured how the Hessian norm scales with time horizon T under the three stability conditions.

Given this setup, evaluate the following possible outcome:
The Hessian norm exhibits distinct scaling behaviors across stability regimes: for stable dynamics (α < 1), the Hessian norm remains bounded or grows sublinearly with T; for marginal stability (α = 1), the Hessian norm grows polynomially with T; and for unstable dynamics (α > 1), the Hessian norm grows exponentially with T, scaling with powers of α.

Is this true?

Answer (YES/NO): NO